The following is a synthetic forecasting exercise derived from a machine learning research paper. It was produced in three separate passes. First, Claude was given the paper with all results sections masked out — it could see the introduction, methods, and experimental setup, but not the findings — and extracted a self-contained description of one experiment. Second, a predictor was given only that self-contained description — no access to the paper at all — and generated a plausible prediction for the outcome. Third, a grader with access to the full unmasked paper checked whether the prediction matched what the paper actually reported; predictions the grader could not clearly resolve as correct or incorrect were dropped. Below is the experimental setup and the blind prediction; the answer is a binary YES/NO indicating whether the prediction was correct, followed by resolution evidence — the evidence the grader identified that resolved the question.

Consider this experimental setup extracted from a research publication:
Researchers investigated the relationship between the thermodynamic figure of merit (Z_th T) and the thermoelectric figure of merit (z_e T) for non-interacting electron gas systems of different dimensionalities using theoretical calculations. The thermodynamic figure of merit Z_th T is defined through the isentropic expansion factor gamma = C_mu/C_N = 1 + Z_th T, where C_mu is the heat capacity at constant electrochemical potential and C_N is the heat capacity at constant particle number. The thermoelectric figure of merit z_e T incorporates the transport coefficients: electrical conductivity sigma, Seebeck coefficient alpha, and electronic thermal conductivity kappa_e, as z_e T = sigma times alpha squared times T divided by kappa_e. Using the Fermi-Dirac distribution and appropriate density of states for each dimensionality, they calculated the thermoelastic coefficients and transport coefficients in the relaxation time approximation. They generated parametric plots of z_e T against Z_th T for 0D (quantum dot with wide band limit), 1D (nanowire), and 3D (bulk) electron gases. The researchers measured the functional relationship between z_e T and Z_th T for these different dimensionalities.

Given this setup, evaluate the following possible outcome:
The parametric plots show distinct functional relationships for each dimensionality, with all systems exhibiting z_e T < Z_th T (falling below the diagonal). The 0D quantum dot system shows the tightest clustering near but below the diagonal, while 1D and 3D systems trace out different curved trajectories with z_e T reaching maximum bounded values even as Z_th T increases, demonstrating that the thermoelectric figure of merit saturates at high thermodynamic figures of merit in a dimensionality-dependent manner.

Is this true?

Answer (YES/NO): NO